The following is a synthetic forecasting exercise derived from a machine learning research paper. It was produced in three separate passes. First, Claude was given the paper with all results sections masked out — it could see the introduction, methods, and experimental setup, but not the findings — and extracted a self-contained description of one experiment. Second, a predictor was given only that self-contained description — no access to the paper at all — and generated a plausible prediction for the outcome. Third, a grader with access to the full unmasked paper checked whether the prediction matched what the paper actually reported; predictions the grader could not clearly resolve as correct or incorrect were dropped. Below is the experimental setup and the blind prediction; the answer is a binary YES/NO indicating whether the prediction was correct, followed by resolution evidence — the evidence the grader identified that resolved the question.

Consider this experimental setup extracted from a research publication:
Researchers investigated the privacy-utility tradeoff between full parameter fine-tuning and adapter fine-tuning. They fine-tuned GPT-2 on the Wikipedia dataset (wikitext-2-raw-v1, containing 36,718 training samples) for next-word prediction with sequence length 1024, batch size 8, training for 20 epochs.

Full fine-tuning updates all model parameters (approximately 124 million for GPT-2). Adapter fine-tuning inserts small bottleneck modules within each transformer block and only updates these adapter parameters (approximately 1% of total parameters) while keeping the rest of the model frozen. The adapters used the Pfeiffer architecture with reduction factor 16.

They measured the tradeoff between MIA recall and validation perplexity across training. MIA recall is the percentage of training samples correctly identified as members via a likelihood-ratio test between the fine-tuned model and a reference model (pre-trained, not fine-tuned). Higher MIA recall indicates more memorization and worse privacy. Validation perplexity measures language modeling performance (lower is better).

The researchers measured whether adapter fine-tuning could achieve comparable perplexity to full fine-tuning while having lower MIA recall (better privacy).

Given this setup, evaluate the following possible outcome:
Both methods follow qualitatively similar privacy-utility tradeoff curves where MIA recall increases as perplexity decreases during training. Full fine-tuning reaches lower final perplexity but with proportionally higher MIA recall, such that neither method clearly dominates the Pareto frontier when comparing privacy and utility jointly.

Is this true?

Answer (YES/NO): YES